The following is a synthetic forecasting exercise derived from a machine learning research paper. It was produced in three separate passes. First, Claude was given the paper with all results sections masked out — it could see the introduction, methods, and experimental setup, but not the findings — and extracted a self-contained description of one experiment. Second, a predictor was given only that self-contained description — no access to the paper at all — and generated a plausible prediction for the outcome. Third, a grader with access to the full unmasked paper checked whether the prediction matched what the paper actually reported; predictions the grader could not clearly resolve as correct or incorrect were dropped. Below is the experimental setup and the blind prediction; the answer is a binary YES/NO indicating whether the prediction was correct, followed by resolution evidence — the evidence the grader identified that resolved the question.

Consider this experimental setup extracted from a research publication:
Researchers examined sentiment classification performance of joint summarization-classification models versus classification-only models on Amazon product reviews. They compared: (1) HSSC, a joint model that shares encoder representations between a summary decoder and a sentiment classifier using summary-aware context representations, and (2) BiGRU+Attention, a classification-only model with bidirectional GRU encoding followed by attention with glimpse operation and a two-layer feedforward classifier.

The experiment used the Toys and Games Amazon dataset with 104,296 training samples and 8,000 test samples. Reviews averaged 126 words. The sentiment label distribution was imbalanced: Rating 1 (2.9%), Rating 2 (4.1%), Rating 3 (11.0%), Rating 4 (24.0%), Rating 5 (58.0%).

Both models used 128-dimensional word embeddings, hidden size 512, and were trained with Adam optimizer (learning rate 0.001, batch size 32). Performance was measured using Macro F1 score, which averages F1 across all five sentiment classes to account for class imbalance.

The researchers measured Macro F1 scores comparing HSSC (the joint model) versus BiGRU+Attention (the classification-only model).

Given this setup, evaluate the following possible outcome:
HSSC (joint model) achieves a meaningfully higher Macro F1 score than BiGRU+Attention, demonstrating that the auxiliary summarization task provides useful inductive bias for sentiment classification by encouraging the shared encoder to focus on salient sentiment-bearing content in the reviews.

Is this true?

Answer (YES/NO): NO